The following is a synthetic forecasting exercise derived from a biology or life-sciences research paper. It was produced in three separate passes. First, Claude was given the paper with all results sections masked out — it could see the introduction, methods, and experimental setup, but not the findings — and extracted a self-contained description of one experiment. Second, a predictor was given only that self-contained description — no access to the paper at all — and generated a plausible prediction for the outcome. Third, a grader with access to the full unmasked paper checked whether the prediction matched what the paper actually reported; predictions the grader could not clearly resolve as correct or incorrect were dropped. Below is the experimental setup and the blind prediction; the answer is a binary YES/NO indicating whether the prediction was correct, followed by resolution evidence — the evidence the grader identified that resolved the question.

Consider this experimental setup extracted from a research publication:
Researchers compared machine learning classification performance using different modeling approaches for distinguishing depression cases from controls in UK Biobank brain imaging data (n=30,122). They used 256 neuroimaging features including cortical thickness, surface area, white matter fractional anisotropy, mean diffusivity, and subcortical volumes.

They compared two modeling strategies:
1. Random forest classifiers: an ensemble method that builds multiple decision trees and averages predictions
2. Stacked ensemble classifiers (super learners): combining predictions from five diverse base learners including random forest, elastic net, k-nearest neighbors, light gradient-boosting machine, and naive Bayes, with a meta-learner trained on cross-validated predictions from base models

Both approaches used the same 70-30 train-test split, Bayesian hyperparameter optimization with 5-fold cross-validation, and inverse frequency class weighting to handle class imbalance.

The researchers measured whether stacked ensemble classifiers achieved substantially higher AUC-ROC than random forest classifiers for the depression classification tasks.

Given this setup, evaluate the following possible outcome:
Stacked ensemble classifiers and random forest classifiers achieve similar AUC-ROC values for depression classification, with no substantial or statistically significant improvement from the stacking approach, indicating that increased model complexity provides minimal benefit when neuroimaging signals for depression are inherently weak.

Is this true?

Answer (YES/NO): NO